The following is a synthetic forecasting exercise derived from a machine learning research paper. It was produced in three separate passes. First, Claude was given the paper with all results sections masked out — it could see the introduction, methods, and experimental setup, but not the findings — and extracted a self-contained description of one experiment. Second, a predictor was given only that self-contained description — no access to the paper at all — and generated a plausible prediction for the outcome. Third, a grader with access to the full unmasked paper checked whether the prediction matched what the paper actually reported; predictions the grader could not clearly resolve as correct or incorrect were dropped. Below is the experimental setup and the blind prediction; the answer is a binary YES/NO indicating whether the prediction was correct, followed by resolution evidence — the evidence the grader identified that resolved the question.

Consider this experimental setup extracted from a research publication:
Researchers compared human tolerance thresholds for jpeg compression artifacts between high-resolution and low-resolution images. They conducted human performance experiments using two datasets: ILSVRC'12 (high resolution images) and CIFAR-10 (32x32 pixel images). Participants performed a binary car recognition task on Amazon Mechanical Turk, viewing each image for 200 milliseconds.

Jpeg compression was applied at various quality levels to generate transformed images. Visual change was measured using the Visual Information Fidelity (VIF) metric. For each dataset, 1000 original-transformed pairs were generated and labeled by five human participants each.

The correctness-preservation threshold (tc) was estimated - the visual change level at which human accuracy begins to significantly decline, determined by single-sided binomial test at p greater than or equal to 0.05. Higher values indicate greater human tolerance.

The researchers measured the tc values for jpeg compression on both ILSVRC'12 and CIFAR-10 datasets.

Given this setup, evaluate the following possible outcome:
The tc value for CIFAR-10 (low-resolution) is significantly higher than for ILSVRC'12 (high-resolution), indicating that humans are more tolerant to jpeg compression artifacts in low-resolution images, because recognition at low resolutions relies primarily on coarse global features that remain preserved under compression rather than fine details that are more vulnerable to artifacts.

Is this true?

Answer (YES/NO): NO